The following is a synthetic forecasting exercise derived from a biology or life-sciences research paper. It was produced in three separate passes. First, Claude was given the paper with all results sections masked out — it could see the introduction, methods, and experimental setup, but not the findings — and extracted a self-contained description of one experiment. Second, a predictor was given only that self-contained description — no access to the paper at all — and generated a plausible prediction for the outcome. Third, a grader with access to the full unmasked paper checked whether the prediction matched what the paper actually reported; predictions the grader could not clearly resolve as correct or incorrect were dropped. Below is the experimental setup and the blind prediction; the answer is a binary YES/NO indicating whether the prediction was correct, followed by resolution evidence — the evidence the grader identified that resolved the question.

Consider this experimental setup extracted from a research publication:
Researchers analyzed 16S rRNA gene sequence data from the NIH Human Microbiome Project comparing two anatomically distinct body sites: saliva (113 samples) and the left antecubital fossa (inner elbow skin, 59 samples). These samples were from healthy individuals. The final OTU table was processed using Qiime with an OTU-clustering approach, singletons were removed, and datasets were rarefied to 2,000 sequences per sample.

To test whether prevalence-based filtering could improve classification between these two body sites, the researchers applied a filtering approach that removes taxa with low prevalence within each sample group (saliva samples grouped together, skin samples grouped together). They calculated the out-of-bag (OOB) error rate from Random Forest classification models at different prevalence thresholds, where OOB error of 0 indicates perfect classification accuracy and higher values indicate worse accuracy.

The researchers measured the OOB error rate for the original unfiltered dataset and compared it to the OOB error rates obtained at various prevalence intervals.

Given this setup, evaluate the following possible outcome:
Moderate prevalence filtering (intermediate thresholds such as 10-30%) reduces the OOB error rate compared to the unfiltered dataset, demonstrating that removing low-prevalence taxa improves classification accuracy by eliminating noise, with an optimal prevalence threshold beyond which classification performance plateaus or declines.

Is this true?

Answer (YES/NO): NO